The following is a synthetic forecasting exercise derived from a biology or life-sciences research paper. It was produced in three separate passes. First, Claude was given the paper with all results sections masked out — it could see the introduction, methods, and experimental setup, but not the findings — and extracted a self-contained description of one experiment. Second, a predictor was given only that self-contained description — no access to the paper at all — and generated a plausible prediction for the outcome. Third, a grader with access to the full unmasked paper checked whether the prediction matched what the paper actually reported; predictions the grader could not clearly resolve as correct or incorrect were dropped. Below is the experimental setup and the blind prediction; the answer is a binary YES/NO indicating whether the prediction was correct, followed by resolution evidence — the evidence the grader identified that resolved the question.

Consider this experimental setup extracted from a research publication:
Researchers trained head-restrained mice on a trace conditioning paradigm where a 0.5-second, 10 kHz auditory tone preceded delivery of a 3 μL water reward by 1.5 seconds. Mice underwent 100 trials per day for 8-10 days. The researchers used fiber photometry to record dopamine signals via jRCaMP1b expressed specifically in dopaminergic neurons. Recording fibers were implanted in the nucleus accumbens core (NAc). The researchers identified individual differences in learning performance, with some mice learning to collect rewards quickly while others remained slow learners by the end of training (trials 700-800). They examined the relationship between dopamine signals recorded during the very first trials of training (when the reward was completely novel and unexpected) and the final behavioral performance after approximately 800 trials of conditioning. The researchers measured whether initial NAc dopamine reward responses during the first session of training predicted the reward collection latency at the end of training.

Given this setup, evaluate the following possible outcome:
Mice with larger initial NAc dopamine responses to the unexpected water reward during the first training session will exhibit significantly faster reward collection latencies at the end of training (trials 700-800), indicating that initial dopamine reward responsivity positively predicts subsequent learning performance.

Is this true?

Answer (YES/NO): NO